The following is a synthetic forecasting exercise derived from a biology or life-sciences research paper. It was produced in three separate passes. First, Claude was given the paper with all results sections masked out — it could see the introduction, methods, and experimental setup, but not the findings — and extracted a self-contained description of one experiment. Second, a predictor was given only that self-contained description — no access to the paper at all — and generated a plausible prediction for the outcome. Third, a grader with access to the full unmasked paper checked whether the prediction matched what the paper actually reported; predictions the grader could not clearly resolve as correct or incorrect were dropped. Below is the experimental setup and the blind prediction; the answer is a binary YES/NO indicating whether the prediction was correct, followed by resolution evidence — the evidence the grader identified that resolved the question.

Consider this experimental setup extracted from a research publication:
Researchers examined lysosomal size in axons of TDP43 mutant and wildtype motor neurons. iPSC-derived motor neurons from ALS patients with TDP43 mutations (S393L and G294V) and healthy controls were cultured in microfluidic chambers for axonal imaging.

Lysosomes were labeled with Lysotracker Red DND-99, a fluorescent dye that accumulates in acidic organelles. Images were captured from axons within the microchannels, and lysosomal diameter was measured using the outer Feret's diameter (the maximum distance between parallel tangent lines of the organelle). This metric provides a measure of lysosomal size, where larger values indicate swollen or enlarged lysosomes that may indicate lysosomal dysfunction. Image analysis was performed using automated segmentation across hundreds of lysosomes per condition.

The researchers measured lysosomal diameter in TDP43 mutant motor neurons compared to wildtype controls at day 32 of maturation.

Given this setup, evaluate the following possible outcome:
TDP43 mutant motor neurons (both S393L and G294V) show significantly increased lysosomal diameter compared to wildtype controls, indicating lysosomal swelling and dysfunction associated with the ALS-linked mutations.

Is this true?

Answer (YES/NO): NO